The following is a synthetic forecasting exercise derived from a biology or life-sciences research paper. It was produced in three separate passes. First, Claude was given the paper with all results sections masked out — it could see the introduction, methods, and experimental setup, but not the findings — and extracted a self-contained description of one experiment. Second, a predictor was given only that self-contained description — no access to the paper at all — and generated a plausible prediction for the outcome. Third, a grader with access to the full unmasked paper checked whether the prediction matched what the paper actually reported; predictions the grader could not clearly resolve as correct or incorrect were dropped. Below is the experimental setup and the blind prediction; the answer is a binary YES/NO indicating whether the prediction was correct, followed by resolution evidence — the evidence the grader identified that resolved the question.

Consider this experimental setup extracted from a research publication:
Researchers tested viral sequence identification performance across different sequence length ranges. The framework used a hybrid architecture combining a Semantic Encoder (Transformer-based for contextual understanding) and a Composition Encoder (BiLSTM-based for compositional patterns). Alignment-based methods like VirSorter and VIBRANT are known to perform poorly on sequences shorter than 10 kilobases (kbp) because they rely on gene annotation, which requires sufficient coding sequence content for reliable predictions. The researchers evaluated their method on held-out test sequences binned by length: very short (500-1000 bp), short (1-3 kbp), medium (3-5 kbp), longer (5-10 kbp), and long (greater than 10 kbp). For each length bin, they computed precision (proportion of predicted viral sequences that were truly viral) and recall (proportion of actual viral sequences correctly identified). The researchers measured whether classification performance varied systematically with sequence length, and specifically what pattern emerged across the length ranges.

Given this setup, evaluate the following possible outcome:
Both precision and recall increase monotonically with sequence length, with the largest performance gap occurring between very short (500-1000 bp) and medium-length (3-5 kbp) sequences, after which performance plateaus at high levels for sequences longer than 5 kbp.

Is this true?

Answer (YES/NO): NO